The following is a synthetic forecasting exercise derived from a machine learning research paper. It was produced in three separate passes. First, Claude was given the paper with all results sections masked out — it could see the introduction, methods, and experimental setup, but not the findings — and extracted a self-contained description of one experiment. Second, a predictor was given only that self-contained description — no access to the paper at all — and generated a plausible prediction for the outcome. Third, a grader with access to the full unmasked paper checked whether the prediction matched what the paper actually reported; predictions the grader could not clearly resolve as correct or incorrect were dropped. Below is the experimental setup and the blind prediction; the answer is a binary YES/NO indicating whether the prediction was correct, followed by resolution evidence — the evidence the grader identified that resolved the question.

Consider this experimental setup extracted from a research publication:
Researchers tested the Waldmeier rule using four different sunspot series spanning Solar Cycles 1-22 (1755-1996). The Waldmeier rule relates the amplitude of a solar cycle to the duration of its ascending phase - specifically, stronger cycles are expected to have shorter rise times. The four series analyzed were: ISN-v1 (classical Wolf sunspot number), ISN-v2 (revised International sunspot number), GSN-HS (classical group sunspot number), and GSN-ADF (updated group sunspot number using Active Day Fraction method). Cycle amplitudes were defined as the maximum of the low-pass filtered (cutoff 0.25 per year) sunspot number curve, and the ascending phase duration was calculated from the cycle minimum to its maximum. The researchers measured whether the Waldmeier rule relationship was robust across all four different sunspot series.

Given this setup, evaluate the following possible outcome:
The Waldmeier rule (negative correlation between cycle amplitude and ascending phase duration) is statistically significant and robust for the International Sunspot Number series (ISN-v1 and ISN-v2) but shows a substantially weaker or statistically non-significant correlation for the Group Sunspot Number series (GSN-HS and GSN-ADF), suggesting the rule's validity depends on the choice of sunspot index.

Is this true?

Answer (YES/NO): NO